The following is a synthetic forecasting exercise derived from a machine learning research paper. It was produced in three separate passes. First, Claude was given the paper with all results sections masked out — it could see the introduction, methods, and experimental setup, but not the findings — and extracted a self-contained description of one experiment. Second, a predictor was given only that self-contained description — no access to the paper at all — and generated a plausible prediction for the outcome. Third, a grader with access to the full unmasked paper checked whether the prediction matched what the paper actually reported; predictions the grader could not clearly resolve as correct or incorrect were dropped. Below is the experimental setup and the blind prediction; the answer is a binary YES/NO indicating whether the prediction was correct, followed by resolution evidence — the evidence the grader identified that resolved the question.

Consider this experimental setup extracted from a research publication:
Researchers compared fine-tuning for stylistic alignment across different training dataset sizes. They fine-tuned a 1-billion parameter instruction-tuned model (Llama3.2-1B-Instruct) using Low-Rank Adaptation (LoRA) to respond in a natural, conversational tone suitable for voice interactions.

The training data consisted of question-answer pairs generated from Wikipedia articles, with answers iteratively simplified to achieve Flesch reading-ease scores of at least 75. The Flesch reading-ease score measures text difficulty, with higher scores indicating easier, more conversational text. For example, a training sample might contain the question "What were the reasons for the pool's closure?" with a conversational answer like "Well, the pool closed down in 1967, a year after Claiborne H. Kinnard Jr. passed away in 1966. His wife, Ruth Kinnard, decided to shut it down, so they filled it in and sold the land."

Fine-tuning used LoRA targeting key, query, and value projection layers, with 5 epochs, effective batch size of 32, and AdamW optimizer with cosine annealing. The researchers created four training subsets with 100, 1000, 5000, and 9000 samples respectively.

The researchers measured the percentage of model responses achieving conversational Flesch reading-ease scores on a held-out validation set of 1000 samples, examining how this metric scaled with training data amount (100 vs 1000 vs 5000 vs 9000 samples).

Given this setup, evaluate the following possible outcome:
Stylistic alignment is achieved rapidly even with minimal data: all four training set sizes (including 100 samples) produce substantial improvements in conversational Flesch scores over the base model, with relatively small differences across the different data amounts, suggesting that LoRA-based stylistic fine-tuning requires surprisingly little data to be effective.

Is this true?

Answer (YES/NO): YES